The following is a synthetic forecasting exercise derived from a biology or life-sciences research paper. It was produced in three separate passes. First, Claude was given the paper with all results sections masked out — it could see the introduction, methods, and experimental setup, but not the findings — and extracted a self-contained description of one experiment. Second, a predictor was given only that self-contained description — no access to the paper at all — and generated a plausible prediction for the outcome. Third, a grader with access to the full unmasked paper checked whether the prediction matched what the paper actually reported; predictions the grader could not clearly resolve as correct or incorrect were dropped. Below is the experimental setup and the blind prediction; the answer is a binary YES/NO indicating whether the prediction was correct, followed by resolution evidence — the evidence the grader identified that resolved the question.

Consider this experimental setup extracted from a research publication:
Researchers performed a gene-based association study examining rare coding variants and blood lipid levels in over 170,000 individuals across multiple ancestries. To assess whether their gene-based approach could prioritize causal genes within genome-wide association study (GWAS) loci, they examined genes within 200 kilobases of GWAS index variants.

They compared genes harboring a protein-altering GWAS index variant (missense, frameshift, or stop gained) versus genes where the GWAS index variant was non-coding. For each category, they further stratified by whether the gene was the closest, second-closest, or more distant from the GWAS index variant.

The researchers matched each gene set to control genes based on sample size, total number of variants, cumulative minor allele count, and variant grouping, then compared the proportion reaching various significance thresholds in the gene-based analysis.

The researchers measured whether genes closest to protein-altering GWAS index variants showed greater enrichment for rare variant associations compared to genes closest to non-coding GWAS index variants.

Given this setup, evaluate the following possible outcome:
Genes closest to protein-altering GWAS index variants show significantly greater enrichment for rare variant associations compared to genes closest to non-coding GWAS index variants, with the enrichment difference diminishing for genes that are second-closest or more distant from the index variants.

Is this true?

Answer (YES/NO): YES